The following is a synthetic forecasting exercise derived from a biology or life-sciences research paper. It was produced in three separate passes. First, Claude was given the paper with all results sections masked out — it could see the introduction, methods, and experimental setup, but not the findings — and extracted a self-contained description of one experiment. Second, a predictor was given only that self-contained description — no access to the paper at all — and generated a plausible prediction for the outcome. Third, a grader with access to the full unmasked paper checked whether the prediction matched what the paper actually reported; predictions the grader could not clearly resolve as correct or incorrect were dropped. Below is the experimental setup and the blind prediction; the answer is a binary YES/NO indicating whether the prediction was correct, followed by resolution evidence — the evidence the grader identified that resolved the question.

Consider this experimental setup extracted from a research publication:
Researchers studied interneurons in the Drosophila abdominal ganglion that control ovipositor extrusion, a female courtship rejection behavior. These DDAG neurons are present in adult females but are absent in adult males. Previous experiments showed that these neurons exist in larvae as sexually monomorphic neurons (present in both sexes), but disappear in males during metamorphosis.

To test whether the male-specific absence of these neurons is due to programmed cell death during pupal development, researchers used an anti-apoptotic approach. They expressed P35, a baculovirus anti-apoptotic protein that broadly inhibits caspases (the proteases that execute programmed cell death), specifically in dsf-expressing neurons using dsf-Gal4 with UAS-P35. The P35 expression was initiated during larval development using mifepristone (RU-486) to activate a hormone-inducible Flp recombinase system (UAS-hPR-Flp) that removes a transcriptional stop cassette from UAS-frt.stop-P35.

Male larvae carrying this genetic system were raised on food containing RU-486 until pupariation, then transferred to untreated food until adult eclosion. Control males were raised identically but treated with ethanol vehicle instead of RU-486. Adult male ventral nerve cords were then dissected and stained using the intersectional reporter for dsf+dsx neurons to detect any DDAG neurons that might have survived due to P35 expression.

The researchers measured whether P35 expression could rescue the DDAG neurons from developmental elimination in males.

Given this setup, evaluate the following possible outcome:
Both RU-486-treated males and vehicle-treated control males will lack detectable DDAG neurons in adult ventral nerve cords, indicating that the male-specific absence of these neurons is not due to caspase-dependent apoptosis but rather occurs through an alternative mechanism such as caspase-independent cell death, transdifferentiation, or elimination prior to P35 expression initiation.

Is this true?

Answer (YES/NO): NO